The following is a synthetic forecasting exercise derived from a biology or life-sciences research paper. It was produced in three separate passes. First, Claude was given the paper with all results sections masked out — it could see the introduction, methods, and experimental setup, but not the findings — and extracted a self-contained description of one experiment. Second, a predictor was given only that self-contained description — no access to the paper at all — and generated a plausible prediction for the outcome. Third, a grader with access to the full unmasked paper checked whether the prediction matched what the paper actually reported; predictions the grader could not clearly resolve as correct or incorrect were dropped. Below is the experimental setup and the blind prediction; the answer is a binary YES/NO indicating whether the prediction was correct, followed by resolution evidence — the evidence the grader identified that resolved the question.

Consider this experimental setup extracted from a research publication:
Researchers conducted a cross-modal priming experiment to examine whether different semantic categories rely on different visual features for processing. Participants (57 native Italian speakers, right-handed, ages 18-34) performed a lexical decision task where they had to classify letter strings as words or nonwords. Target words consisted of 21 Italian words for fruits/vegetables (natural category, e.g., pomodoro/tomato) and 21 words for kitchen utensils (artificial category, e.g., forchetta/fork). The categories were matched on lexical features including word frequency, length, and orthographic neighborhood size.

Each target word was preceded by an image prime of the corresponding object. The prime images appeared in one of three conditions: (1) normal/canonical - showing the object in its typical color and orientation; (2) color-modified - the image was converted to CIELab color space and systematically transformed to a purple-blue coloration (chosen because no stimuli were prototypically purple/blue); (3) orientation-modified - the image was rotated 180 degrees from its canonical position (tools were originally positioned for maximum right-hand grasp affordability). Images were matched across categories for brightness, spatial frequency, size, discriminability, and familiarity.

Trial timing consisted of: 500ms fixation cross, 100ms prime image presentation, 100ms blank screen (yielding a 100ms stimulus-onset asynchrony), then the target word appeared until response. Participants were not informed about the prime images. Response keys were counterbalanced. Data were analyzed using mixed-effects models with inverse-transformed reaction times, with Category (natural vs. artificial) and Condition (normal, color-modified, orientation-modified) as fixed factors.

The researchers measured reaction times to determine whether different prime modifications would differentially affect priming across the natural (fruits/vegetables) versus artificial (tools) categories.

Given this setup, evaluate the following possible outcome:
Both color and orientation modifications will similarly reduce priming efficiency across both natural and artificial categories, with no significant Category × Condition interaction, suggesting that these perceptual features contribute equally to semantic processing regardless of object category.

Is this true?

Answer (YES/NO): NO